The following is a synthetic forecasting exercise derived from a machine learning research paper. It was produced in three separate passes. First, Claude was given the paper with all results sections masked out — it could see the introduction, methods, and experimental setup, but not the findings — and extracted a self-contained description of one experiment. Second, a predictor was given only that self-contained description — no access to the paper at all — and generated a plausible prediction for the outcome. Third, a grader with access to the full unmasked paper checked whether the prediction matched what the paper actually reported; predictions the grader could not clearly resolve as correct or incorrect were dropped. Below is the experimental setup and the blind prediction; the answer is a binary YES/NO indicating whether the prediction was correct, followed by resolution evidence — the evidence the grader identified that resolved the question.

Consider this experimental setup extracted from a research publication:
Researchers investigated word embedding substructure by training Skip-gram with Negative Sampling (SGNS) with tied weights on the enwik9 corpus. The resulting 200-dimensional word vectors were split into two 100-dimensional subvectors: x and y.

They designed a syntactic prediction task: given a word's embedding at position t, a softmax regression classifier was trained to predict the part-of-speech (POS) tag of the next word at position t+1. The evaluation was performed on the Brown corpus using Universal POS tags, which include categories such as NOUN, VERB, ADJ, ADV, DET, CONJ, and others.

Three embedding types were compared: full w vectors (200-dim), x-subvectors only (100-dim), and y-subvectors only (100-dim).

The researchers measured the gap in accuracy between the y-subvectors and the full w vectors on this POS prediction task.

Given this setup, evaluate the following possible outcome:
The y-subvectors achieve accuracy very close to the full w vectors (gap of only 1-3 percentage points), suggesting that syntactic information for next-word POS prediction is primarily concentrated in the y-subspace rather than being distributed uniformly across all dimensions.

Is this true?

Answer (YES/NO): YES